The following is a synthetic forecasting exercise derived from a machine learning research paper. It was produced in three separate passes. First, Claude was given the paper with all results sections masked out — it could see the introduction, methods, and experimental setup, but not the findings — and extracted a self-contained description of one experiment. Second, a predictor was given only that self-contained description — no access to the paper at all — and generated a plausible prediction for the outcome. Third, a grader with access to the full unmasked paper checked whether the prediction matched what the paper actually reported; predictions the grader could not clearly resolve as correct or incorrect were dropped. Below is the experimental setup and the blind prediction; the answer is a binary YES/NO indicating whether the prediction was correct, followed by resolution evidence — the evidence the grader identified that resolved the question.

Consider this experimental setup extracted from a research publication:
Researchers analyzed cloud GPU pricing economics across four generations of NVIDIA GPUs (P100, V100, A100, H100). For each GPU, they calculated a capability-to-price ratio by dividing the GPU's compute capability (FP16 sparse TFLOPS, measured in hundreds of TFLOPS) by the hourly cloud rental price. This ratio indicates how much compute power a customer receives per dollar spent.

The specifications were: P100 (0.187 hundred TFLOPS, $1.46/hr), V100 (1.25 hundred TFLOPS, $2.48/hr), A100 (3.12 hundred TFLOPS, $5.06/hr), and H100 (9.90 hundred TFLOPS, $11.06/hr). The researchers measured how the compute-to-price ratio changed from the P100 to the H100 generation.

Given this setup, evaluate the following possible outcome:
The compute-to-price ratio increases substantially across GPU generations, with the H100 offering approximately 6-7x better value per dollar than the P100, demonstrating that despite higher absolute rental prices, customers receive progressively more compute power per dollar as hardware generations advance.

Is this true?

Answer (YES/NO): YES